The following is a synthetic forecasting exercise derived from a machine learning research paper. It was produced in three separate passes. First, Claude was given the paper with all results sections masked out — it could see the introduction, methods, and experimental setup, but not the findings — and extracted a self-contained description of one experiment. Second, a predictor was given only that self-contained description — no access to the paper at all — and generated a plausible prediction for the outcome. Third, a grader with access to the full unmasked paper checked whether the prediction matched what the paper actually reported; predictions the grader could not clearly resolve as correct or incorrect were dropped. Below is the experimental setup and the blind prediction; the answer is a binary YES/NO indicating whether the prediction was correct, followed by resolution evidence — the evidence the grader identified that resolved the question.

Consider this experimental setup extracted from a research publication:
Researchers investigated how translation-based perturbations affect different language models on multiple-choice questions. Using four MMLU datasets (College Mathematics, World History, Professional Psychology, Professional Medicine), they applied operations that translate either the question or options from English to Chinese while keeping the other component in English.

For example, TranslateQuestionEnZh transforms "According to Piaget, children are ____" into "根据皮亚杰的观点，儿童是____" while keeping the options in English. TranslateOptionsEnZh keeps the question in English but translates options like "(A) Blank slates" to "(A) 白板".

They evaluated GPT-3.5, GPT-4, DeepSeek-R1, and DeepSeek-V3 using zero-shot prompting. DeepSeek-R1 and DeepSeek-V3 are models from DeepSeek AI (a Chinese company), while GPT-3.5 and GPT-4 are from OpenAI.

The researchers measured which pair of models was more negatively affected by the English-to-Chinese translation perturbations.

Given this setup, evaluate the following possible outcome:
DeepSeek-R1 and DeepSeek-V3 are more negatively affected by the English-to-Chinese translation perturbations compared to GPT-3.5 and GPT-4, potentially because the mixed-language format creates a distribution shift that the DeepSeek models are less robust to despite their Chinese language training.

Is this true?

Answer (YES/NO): YES